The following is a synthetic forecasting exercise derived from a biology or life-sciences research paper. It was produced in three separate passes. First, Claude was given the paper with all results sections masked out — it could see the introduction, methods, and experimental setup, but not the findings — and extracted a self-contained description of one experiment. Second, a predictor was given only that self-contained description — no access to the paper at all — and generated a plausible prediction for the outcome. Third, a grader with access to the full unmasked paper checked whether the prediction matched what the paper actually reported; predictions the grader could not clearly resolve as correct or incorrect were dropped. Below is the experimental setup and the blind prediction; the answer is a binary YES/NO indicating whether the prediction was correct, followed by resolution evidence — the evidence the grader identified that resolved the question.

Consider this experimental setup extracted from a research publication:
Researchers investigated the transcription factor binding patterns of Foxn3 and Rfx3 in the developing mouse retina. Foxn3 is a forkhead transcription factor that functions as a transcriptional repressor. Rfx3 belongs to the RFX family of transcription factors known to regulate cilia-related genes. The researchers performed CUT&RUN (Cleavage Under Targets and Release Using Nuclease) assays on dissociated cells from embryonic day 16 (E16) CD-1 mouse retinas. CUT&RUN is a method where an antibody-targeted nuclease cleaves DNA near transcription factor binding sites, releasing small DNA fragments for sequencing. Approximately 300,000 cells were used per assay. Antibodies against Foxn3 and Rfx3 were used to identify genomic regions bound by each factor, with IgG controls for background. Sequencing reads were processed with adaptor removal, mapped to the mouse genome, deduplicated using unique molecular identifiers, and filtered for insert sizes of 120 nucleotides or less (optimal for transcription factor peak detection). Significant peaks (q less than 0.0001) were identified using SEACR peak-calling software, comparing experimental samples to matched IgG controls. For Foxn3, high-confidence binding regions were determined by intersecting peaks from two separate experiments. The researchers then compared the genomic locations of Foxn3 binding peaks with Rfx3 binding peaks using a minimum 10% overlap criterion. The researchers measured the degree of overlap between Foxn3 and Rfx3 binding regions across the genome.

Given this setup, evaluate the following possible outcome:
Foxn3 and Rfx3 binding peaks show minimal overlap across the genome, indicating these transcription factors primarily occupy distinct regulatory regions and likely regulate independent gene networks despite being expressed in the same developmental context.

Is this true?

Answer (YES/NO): NO